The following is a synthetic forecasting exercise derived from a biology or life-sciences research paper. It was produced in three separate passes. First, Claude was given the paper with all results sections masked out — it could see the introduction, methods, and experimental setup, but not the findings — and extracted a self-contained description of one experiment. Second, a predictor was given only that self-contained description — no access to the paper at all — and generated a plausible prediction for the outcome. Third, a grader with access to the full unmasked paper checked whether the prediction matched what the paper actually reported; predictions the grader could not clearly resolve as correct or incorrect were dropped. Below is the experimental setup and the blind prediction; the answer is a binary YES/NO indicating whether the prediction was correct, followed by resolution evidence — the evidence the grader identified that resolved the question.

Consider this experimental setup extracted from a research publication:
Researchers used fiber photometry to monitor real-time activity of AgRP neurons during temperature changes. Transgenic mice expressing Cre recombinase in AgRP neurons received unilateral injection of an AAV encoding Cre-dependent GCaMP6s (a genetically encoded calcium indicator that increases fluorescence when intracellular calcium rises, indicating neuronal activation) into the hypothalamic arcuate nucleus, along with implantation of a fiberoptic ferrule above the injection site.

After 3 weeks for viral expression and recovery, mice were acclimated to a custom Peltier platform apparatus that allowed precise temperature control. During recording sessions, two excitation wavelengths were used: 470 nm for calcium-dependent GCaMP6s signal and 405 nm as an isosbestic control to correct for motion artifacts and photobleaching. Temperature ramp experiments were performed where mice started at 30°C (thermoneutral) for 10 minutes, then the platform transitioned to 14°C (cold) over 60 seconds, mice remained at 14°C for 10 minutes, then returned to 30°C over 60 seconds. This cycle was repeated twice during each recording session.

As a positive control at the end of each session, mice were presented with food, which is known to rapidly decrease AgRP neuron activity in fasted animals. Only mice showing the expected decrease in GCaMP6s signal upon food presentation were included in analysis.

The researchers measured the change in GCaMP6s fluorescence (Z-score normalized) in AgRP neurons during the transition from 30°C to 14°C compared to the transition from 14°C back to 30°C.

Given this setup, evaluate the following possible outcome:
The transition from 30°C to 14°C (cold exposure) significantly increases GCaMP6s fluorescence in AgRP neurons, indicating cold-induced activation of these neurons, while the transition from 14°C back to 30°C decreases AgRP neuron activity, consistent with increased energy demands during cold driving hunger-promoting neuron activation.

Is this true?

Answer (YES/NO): YES